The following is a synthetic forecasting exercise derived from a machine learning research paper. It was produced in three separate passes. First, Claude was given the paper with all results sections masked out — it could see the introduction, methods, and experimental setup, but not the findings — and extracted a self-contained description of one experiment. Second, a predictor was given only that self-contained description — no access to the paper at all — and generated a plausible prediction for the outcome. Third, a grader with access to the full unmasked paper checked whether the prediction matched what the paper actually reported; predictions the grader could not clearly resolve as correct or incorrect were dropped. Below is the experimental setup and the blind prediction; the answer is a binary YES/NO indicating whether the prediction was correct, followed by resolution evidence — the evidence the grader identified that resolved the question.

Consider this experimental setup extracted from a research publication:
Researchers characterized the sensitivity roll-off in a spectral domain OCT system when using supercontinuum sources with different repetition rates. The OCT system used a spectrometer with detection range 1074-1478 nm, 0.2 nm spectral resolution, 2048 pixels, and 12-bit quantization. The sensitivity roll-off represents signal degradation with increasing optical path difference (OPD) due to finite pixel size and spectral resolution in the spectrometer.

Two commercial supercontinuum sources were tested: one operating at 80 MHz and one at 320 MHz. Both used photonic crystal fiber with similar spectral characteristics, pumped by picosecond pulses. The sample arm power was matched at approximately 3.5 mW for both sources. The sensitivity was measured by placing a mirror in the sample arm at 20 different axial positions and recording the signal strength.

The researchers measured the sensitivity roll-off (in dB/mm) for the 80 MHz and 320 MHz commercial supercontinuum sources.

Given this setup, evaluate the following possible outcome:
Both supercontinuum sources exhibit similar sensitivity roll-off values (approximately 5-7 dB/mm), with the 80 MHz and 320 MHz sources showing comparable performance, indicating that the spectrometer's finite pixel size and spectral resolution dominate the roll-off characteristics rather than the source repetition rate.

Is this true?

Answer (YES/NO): NO